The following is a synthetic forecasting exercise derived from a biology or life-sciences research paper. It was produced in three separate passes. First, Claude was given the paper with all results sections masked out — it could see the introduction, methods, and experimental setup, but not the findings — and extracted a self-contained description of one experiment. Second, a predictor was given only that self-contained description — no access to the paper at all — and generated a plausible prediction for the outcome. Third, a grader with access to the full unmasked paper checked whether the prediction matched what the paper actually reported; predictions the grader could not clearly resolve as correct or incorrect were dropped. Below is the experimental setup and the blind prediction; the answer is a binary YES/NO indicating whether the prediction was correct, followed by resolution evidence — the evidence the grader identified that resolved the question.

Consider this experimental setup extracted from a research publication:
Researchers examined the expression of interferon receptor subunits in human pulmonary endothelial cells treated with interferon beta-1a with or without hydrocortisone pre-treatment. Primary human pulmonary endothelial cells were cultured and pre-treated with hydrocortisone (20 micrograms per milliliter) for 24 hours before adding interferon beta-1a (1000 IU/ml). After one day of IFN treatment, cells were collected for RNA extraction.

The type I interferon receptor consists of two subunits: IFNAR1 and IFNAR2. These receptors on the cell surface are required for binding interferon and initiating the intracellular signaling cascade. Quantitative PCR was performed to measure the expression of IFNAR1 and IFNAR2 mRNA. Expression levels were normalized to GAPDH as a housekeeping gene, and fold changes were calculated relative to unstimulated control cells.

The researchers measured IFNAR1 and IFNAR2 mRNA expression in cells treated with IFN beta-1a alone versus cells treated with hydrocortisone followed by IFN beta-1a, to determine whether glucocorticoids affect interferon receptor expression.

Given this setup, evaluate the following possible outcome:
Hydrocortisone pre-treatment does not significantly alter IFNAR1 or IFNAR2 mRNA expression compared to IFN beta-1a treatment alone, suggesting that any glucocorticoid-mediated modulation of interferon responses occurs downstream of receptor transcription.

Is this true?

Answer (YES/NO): YES